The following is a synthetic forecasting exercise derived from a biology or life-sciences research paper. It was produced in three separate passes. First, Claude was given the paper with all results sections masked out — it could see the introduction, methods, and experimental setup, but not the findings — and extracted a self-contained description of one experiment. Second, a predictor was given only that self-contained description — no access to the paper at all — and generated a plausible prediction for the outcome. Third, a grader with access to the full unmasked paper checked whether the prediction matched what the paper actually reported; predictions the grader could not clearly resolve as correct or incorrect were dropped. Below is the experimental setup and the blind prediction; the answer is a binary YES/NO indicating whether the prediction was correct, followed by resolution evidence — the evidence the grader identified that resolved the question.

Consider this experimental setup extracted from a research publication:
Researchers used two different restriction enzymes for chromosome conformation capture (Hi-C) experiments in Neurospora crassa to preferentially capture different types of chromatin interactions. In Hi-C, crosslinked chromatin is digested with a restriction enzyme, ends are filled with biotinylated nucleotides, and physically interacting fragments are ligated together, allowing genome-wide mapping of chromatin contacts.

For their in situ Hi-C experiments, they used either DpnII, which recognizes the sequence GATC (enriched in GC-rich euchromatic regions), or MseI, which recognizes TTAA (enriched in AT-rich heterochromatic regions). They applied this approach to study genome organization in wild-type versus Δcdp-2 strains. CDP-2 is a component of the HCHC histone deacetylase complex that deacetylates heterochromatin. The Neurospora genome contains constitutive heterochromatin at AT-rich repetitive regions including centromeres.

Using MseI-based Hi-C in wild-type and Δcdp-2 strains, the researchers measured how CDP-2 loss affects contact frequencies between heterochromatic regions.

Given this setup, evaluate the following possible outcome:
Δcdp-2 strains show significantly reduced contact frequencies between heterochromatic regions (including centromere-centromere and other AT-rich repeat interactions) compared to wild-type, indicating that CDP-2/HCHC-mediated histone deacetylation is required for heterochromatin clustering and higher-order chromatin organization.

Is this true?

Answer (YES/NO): NO